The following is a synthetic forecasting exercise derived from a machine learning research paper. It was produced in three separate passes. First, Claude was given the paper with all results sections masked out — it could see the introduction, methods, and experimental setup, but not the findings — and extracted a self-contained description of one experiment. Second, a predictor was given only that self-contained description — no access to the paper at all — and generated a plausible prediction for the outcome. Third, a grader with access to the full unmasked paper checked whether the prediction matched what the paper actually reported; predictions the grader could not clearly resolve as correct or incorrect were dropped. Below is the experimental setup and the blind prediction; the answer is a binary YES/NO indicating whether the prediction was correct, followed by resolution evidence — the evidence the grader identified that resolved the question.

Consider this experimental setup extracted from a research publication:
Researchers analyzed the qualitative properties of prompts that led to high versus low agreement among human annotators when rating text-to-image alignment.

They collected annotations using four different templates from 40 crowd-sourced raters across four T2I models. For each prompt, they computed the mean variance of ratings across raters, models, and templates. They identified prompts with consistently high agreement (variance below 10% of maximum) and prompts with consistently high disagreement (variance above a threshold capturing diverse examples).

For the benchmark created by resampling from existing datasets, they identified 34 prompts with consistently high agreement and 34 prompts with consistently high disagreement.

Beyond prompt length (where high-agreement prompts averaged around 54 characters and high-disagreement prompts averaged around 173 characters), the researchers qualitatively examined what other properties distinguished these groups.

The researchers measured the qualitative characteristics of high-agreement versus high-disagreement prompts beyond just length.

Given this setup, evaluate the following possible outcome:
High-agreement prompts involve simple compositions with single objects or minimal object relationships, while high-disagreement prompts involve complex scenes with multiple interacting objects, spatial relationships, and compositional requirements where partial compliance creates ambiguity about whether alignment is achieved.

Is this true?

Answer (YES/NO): NO